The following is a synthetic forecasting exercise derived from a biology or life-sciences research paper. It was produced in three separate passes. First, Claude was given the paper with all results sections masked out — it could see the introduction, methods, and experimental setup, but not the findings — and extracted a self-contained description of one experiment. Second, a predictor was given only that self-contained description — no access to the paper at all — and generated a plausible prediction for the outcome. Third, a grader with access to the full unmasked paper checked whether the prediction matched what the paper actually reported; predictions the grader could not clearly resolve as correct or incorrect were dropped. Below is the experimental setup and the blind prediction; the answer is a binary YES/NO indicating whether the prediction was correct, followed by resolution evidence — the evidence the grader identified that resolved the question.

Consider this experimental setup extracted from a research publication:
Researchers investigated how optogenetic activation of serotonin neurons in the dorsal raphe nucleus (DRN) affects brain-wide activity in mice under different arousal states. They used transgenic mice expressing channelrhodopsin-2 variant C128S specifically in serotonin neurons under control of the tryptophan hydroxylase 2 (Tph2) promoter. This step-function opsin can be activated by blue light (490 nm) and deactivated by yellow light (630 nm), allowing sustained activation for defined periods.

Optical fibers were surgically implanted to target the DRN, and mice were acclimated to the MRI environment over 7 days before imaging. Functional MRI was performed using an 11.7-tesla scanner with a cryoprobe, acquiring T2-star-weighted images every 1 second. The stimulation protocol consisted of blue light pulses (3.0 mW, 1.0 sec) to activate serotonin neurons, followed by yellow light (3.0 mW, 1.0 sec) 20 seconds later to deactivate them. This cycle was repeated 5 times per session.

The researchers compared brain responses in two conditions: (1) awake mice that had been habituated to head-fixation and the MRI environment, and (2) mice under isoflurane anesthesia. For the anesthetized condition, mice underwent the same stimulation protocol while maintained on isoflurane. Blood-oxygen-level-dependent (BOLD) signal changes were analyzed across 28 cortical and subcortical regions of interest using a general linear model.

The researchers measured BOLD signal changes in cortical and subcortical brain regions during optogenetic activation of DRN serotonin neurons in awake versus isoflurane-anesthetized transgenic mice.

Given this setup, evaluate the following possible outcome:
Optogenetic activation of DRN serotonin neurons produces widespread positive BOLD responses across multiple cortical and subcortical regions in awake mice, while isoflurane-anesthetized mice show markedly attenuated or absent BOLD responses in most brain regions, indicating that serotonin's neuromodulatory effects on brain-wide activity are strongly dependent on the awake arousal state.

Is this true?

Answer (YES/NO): NO